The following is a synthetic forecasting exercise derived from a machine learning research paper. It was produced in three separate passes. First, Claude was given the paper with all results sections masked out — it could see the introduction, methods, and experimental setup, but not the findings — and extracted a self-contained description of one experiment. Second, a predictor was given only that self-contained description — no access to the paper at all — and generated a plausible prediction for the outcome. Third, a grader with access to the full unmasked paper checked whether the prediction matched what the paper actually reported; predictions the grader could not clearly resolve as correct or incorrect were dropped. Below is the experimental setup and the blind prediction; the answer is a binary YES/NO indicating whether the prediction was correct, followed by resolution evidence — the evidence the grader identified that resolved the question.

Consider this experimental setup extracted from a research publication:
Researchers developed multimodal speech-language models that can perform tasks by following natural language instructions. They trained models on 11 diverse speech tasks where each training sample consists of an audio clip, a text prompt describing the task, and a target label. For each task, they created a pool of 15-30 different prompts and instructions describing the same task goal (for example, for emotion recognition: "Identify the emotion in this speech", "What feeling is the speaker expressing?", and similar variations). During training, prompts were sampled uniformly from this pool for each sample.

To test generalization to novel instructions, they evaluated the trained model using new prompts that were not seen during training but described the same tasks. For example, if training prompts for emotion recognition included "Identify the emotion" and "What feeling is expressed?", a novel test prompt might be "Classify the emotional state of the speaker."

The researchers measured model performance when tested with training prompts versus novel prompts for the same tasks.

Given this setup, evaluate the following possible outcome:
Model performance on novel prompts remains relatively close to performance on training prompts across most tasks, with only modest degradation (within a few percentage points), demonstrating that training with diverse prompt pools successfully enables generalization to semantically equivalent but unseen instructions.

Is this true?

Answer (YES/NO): YES